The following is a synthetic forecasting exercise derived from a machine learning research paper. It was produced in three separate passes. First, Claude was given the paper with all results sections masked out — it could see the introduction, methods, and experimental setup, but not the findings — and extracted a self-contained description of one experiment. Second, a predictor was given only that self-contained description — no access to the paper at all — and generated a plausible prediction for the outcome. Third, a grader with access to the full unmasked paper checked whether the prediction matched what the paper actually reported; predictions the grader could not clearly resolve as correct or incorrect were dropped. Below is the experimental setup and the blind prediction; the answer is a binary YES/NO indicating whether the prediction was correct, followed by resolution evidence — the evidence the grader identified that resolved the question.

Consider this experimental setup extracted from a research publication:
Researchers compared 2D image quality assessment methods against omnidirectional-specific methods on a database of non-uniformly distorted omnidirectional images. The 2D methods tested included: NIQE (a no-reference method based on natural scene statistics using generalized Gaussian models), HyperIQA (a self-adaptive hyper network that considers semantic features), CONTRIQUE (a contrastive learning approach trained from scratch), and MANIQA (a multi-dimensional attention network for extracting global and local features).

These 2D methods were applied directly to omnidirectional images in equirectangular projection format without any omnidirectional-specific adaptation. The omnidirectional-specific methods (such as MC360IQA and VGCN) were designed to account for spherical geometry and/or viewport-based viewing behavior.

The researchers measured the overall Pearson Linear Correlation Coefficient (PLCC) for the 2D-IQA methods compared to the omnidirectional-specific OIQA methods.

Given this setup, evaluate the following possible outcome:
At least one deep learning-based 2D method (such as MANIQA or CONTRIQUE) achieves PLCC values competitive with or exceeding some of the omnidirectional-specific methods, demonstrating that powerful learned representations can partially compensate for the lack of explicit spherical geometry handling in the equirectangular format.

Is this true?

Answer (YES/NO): NO